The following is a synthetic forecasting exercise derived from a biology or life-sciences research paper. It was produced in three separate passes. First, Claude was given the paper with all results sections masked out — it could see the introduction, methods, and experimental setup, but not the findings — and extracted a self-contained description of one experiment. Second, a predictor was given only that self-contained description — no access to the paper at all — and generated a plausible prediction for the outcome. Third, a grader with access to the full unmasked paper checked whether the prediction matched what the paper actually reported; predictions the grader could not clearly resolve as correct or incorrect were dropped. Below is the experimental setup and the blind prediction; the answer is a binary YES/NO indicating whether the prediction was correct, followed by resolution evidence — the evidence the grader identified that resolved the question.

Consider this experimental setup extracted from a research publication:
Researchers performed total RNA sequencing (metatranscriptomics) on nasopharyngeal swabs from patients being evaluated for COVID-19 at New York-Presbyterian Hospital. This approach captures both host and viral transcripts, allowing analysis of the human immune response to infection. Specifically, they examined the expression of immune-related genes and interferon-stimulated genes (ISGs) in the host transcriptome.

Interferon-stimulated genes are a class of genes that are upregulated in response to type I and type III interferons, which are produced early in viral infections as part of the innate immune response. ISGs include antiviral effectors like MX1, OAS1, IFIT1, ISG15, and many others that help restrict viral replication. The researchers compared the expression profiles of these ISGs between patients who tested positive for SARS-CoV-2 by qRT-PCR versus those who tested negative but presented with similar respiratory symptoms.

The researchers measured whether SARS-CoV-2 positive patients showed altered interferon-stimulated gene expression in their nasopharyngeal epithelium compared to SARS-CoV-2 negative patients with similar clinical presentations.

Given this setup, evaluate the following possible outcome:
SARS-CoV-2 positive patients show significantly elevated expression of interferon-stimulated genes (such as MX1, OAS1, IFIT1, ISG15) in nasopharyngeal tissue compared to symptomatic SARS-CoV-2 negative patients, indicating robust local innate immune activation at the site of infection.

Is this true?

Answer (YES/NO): YES